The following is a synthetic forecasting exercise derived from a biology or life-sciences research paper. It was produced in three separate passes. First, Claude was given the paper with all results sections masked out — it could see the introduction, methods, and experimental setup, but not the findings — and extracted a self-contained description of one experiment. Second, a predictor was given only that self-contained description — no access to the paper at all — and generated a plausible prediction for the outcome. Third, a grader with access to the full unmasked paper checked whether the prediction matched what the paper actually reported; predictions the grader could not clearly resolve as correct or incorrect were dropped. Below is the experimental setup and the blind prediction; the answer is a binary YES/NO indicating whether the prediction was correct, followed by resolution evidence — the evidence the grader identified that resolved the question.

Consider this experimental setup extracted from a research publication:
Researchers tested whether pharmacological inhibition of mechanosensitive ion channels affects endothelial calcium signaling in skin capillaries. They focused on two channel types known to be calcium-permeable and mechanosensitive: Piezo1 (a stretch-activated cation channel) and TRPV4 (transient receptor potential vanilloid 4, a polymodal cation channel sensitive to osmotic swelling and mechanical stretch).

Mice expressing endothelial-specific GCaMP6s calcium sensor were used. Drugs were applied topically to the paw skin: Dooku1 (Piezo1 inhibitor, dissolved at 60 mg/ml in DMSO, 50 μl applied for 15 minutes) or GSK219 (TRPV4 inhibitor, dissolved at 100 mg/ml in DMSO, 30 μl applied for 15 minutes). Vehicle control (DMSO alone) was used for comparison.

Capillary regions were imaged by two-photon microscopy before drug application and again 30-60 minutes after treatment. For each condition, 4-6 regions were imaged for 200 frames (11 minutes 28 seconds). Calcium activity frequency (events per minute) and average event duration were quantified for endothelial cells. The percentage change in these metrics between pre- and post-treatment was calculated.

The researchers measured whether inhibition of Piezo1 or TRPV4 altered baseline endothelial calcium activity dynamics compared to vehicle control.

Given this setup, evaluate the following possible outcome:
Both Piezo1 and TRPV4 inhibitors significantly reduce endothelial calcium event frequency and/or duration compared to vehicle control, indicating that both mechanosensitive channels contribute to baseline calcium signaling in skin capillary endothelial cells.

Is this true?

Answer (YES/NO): NO